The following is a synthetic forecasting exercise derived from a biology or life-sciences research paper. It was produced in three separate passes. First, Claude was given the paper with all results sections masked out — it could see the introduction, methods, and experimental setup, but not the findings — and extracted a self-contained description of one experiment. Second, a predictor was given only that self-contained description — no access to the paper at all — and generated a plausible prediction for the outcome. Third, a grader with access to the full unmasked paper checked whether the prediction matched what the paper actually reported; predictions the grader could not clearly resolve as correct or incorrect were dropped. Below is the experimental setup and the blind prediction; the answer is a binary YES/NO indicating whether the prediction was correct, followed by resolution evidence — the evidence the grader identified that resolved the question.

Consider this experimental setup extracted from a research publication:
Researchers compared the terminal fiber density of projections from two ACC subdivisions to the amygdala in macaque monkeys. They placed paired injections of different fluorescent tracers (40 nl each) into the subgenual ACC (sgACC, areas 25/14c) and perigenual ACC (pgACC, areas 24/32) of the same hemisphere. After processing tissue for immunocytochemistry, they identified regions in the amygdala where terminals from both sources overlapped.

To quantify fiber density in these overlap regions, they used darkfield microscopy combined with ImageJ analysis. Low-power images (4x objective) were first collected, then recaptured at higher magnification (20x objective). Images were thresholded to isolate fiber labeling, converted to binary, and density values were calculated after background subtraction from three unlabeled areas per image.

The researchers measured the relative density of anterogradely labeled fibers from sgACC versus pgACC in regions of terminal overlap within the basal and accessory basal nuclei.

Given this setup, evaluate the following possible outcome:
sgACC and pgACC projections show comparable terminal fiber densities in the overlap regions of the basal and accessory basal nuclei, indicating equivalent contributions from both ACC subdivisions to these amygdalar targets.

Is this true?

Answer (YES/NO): NO